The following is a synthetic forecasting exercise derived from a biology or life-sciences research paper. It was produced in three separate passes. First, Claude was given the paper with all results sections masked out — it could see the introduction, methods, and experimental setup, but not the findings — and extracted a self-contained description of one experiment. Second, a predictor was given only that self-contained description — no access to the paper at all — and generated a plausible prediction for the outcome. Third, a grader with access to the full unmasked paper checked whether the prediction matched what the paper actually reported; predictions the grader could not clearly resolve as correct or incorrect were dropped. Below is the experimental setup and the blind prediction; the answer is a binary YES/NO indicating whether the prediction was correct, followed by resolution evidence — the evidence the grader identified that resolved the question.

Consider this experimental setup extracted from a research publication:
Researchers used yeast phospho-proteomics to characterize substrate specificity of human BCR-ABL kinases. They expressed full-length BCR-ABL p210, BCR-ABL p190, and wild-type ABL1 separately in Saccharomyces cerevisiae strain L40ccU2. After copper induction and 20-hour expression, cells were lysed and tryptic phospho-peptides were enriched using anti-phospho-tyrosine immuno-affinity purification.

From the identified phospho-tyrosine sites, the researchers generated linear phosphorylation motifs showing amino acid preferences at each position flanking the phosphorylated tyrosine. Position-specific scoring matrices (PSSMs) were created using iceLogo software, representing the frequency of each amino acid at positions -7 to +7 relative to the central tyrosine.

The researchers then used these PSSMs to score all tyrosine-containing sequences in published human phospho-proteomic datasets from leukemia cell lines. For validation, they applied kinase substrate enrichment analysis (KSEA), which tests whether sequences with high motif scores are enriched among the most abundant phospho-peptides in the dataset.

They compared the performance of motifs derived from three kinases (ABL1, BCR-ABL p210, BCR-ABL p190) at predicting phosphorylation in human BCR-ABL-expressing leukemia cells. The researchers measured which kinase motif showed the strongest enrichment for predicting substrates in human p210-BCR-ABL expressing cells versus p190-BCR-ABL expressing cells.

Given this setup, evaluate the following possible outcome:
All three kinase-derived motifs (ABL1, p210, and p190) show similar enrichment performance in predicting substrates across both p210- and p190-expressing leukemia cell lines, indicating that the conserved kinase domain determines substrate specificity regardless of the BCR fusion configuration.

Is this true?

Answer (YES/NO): NO